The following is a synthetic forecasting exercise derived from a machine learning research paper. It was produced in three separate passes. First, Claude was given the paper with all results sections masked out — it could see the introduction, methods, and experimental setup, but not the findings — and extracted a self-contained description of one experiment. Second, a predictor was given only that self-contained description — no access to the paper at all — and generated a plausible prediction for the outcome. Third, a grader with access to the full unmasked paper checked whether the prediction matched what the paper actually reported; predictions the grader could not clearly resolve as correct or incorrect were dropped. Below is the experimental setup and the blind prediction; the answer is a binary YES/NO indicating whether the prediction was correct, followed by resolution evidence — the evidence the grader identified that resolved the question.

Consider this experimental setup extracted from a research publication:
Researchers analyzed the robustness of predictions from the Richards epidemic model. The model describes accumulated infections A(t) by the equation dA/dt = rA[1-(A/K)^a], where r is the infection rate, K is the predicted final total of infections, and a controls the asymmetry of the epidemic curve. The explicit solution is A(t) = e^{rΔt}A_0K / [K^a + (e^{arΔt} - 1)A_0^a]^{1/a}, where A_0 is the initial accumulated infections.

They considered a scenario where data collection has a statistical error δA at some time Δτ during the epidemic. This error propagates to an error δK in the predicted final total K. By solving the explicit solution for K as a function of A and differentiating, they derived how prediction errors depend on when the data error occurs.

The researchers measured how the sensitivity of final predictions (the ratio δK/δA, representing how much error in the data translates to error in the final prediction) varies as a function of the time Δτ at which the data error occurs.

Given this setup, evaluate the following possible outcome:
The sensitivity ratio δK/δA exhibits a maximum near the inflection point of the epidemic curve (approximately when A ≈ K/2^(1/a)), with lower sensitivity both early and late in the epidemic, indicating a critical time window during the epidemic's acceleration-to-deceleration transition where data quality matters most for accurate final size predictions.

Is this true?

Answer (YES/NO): NO